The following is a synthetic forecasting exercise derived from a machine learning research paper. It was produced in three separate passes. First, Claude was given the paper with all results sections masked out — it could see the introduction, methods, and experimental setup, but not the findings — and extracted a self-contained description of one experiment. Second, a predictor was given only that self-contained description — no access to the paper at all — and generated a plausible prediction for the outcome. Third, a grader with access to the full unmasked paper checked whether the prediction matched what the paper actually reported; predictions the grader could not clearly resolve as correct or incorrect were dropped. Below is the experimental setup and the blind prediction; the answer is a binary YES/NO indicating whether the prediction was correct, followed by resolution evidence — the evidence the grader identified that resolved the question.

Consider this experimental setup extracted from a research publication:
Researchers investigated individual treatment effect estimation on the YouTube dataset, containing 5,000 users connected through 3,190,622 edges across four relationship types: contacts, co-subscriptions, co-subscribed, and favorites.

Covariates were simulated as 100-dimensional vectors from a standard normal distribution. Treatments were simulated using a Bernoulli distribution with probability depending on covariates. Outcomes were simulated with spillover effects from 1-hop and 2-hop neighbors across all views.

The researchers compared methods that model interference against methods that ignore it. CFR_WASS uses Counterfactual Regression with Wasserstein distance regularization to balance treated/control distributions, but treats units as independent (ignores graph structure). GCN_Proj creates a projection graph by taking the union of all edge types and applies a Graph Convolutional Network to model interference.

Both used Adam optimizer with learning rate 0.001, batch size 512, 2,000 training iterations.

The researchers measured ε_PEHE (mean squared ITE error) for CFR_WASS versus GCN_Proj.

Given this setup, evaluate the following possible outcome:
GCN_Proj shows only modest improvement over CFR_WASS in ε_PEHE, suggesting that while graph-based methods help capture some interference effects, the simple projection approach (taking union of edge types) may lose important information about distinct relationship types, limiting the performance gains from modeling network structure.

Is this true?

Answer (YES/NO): NO